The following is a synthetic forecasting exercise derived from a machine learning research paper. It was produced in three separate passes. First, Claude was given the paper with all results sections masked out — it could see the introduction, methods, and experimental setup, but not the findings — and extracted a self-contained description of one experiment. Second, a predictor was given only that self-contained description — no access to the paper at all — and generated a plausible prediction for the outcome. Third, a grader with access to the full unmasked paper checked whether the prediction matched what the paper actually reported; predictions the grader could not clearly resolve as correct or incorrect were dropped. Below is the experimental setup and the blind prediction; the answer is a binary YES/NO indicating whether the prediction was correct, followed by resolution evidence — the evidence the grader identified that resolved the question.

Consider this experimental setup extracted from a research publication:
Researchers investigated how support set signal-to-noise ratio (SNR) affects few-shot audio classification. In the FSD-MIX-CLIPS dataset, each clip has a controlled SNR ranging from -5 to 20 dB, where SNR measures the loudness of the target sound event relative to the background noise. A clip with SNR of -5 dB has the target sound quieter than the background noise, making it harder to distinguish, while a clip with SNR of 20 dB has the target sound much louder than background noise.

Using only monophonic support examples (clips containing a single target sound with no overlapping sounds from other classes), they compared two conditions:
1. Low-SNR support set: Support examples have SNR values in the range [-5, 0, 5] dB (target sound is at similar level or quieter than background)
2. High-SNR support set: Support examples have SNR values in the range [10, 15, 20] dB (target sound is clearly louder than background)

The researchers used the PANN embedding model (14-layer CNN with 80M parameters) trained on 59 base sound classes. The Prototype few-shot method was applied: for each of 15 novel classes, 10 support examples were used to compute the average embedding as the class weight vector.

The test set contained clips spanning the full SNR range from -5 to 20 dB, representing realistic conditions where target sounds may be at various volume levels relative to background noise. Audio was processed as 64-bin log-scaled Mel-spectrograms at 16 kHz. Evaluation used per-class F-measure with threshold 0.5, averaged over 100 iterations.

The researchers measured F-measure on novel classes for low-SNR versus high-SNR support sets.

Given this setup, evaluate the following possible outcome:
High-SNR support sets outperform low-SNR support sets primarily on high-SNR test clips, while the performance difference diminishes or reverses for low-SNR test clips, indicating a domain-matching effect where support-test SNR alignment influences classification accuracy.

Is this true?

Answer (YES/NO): YES